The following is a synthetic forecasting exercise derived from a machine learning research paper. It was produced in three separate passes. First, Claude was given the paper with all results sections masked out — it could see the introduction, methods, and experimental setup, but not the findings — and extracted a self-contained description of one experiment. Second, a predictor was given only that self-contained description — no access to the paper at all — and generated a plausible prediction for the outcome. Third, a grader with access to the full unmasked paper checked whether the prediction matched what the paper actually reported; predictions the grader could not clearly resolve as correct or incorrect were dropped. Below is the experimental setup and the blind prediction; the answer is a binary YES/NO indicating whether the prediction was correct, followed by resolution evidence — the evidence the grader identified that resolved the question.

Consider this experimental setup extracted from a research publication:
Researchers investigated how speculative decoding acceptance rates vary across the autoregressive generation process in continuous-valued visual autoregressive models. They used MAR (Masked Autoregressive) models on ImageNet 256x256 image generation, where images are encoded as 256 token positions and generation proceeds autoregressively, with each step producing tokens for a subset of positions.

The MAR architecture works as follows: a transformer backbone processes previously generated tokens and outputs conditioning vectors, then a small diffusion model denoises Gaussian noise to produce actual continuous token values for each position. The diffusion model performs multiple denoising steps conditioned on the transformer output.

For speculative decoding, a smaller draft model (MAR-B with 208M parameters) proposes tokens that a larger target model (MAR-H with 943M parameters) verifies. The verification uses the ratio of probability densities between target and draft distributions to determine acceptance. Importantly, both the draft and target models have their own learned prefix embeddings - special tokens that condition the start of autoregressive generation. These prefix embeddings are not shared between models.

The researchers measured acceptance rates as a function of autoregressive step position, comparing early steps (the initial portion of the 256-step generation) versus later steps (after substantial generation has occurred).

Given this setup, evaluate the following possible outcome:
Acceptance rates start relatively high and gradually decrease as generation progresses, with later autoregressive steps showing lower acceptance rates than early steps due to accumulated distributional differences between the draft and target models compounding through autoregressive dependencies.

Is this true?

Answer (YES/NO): NO